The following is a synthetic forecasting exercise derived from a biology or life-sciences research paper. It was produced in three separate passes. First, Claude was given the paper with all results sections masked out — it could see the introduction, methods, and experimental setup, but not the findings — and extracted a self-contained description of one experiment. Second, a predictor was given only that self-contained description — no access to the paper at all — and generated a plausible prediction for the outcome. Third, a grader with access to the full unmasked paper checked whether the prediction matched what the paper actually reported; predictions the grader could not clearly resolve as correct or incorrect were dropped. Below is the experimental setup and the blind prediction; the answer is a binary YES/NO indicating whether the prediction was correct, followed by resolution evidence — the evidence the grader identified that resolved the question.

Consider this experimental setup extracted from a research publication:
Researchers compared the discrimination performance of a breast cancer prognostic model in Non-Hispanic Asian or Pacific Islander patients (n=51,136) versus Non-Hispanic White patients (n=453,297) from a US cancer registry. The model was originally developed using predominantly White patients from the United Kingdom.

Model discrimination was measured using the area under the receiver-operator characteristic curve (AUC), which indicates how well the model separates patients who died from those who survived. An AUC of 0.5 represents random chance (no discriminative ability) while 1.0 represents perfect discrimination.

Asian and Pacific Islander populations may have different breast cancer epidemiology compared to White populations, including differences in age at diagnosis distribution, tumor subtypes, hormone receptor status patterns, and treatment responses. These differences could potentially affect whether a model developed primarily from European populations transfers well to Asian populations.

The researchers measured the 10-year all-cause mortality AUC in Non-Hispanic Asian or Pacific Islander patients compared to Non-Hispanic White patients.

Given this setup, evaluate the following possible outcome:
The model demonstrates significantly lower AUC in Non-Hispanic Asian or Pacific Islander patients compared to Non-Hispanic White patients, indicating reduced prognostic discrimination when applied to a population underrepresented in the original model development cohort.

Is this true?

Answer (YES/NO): NO